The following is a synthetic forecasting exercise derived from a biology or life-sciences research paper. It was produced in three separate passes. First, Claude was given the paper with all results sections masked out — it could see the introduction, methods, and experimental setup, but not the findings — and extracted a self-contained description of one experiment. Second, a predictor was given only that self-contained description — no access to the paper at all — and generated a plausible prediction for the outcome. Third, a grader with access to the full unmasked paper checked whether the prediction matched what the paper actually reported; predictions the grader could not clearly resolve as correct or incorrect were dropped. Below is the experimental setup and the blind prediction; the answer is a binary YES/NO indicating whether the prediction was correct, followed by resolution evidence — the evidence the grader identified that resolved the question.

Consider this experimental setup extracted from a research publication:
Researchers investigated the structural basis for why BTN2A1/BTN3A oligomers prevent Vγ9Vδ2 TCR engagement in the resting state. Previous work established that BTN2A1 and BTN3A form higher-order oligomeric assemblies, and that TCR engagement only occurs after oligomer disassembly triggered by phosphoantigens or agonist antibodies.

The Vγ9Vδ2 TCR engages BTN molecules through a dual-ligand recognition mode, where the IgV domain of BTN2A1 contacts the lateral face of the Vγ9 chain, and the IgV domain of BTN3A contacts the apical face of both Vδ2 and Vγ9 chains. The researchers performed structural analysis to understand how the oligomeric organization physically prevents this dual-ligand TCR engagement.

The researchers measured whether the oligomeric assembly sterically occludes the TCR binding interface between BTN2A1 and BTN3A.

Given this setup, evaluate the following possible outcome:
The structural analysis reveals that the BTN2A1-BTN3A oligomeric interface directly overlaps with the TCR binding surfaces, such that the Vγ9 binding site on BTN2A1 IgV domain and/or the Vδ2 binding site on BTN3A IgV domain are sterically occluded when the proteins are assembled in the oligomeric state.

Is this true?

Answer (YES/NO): YES